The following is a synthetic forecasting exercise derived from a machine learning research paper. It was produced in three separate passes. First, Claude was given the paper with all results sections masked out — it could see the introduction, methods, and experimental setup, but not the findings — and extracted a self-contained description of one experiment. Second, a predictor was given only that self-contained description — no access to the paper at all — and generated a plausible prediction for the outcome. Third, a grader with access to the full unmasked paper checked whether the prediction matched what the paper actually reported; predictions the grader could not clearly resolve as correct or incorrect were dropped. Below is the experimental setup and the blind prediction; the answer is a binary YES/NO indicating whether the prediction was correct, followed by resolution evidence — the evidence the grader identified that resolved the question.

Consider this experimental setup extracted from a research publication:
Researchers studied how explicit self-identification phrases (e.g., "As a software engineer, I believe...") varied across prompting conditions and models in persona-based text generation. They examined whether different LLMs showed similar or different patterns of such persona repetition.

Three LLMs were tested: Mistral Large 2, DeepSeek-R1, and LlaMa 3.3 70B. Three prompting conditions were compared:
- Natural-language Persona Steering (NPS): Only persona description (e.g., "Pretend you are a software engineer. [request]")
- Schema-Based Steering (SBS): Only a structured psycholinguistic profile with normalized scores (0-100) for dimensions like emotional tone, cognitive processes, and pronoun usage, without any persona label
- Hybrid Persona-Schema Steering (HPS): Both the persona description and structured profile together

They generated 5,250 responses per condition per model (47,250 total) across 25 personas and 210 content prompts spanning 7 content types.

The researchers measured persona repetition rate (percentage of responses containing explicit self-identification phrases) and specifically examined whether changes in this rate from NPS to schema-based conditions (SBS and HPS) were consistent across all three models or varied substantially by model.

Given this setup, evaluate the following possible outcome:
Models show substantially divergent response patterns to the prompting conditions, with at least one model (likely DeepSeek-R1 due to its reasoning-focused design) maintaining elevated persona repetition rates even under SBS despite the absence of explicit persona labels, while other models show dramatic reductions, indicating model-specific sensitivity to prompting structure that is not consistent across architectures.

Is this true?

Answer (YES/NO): NO